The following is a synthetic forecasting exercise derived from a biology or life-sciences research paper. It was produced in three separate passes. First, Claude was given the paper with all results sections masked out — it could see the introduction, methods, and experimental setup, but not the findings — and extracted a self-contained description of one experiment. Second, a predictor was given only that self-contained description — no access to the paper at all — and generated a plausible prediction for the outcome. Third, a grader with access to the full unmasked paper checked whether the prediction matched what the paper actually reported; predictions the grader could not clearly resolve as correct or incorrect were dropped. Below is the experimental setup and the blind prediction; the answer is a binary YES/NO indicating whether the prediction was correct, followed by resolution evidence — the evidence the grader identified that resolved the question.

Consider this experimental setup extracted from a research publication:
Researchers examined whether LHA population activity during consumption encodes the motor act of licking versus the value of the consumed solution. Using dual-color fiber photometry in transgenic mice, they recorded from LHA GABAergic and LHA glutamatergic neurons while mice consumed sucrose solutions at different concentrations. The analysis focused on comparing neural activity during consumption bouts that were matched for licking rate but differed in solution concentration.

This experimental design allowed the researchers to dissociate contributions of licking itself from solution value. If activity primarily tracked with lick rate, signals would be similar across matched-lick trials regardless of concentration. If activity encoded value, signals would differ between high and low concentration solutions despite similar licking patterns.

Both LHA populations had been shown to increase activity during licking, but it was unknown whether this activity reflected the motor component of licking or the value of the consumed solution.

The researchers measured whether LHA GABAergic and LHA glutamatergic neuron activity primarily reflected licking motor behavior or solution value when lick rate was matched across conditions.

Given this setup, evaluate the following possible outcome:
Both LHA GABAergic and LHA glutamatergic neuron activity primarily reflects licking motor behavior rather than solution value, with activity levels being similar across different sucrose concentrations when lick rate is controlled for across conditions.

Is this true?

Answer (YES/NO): NO